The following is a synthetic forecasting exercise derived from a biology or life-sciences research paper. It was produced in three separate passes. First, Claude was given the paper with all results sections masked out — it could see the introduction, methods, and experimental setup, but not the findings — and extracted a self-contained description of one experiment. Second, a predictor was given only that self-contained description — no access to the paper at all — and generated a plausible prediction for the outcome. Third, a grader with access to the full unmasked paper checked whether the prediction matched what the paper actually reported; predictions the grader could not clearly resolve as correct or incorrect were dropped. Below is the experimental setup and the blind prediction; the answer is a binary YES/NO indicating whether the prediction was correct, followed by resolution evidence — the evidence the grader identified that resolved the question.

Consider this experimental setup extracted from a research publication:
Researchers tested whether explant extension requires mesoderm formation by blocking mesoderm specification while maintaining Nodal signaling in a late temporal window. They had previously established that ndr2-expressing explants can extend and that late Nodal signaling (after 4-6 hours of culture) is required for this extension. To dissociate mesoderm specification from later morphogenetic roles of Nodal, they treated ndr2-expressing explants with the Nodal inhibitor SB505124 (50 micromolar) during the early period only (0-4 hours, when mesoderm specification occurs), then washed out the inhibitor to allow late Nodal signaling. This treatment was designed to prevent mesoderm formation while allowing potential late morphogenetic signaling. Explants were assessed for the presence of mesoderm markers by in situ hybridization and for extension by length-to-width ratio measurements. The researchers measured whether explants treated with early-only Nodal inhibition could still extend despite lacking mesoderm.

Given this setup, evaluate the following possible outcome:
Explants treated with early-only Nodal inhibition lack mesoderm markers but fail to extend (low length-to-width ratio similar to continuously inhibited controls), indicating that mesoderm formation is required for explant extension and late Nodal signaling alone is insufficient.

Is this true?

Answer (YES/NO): NO